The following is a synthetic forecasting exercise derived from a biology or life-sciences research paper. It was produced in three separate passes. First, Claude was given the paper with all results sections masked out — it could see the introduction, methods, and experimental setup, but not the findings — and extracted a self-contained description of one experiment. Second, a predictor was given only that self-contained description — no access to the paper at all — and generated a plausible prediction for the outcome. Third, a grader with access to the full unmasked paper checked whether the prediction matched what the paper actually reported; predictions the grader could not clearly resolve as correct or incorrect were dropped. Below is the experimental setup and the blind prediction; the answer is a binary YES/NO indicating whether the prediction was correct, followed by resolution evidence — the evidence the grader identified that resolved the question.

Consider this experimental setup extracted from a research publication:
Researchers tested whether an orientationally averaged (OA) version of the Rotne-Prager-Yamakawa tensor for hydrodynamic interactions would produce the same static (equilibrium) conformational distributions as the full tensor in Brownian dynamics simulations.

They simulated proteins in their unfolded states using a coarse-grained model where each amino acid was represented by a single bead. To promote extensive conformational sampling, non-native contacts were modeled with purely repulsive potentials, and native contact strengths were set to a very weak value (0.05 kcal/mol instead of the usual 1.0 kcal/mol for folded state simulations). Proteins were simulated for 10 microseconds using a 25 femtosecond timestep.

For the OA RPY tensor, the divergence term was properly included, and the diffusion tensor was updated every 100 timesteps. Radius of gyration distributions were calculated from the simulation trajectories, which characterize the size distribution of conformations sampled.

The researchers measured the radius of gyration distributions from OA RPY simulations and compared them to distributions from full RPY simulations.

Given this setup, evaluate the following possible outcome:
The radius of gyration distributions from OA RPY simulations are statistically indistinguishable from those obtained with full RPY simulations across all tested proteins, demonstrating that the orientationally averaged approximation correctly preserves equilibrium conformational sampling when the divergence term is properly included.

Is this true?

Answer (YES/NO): YES